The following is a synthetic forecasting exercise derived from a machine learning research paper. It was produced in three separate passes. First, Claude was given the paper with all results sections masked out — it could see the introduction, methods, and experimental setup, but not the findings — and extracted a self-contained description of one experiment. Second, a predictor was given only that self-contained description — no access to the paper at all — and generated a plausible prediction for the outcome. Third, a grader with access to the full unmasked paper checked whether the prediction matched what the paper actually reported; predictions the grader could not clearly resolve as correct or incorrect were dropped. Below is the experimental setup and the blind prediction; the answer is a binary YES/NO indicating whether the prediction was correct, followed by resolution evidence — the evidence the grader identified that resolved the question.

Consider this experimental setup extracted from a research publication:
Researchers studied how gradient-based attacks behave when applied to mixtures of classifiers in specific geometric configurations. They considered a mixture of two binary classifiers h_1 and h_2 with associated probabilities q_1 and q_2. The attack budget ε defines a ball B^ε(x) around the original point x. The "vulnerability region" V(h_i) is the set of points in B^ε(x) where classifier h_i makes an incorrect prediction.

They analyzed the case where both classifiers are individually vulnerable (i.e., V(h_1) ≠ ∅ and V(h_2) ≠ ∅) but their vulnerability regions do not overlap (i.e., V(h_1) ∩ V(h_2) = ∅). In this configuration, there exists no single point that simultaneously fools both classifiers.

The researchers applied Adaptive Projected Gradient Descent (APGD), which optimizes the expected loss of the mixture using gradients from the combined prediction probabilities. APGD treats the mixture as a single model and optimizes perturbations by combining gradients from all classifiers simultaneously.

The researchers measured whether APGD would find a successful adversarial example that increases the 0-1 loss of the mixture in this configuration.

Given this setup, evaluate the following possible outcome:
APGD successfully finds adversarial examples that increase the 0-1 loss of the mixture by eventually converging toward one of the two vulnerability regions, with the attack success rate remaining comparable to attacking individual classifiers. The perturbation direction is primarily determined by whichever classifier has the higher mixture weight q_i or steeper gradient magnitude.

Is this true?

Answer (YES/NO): NO